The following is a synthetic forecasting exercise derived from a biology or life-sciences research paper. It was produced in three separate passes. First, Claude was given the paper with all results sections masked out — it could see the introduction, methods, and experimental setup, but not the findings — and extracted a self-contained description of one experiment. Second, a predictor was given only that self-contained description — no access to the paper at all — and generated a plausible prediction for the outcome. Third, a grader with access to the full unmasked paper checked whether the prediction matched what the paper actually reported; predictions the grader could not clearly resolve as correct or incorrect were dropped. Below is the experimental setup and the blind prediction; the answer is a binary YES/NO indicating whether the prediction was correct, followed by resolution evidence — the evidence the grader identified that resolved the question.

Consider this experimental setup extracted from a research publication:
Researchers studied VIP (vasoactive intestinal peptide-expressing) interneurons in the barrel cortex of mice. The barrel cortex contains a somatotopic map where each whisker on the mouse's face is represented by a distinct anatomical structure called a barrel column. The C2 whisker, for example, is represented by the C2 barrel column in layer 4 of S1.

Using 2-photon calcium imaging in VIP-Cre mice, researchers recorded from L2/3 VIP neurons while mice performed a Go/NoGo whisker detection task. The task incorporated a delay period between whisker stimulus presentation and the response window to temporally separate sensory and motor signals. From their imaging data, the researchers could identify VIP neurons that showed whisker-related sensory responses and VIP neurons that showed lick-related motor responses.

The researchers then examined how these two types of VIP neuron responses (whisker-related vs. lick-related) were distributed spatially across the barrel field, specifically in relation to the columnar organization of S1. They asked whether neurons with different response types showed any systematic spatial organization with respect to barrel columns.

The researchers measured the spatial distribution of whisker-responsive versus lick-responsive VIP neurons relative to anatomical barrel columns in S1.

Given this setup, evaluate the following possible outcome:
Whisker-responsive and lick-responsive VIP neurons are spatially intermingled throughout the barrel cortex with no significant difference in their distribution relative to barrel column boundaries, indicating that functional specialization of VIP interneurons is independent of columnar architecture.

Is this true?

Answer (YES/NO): NO